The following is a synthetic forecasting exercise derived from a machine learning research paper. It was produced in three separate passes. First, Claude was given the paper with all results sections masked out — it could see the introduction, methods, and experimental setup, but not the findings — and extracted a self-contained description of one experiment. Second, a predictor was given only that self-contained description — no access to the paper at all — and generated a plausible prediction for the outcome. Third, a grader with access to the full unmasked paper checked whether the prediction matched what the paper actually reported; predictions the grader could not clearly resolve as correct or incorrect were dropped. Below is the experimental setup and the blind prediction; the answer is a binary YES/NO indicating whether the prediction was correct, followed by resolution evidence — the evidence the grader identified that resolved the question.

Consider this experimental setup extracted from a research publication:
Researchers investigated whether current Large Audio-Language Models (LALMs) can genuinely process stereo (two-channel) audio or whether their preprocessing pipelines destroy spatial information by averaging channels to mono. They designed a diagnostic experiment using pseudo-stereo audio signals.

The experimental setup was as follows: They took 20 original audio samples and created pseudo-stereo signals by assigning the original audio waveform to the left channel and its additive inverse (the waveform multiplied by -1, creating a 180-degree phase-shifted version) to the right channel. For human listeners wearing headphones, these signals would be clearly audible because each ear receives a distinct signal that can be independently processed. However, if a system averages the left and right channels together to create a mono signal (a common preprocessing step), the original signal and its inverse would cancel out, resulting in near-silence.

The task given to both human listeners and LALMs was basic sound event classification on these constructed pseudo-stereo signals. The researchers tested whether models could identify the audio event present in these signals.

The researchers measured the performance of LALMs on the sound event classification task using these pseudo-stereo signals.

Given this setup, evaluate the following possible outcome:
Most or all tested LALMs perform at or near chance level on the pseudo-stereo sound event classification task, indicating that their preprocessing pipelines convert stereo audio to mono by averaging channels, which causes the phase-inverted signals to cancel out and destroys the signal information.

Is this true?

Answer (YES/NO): YES